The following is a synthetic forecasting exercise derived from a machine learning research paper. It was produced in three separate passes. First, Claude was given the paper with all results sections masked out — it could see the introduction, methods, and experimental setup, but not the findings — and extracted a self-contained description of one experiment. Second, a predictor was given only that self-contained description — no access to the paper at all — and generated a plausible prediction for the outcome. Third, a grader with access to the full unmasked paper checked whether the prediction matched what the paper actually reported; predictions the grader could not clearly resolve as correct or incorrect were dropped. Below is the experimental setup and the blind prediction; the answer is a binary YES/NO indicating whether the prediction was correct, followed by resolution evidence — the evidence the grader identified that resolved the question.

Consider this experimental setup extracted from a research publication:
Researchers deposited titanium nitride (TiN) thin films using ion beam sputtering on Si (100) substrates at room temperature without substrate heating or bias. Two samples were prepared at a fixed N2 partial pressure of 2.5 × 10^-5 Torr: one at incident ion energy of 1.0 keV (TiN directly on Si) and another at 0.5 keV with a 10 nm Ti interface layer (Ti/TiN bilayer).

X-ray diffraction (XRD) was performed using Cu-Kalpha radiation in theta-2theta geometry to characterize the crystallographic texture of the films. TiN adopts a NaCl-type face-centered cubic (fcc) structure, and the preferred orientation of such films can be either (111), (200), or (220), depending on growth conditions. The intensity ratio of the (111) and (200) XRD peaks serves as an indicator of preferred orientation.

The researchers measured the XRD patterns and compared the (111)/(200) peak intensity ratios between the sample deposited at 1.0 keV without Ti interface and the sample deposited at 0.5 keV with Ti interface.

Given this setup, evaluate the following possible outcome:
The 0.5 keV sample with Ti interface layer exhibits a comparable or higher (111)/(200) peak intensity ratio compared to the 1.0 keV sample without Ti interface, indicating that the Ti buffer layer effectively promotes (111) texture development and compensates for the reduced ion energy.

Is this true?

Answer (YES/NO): YES